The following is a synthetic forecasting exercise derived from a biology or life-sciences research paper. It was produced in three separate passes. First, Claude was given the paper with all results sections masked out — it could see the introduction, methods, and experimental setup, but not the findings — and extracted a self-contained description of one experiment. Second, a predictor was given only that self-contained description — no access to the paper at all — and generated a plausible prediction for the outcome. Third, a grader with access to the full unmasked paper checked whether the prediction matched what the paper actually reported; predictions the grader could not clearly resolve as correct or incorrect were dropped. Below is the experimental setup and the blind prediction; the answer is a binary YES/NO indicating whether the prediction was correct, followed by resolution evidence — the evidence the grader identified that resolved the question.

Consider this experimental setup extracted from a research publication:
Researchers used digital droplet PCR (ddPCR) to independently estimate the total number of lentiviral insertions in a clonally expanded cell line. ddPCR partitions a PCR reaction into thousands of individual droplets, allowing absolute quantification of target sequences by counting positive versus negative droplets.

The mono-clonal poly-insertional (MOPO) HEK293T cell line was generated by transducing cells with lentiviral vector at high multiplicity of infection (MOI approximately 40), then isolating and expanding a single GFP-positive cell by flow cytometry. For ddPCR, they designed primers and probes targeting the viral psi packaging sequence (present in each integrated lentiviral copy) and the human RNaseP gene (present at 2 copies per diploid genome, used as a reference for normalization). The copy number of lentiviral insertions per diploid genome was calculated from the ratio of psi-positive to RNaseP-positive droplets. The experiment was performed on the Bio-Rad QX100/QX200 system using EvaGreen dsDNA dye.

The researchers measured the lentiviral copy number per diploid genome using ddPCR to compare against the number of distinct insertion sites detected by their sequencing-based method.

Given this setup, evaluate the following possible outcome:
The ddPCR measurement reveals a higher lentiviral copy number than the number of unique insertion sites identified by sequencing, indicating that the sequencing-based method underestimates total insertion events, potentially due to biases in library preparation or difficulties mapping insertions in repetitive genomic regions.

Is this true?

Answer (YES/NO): NO